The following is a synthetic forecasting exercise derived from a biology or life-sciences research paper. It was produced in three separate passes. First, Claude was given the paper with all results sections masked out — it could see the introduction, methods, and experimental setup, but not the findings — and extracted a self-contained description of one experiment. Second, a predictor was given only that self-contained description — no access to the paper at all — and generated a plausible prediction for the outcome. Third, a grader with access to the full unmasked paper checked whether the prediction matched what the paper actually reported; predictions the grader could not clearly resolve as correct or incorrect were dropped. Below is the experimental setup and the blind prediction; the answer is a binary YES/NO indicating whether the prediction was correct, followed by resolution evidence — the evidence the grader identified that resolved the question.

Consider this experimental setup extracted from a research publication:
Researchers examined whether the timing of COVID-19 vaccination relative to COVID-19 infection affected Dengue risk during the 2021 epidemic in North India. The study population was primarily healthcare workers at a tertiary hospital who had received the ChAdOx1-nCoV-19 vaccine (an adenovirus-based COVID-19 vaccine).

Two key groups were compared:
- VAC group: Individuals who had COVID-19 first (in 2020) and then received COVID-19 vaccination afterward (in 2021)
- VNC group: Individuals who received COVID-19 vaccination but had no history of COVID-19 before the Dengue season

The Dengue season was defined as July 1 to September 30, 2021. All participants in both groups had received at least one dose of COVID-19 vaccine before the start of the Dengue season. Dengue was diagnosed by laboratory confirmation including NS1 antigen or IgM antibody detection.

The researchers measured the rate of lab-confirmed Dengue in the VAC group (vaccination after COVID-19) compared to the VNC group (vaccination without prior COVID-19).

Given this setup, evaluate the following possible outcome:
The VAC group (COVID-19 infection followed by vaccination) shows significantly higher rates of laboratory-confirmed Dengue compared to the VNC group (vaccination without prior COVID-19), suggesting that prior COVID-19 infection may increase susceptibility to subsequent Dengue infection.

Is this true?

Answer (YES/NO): YES